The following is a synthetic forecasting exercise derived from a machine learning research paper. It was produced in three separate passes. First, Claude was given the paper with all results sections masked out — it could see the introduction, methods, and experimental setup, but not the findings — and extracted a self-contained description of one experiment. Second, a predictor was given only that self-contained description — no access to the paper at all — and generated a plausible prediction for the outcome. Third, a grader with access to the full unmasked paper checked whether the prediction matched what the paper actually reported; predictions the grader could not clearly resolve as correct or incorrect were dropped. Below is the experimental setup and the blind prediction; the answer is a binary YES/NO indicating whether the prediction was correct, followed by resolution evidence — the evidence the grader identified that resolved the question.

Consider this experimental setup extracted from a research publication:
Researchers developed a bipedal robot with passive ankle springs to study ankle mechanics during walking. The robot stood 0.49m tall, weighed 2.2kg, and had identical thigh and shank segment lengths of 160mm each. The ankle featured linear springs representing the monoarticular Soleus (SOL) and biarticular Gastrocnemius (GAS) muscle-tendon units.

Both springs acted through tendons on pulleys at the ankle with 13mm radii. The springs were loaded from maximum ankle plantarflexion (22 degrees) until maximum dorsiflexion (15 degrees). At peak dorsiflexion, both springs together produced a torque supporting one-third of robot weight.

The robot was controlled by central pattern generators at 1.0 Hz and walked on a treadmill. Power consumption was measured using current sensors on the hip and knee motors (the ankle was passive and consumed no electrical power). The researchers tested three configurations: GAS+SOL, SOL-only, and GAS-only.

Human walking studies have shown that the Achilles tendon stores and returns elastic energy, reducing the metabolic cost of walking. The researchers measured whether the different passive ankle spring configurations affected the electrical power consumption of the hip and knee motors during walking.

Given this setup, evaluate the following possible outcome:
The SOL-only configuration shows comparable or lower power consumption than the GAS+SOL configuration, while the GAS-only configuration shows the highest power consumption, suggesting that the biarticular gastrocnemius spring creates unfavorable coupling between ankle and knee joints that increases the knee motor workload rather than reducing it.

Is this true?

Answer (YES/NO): YES